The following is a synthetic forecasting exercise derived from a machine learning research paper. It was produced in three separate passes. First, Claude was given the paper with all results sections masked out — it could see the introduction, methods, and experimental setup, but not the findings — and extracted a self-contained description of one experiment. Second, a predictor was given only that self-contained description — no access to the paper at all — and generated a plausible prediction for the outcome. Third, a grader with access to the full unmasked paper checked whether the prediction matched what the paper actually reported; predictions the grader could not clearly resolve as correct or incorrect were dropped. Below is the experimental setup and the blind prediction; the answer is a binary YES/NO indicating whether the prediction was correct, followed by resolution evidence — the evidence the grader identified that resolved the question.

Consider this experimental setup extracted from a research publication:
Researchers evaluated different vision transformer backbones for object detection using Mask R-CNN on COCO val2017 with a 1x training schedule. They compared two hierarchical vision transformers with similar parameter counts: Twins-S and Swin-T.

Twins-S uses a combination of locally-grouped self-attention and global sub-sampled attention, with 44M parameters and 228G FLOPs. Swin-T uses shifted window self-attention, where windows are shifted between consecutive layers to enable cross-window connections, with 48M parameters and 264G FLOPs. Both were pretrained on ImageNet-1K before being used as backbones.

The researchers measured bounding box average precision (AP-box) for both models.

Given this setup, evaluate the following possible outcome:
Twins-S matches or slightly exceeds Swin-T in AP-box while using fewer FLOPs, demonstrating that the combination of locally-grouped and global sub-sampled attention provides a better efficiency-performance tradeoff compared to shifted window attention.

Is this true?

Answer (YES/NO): NO